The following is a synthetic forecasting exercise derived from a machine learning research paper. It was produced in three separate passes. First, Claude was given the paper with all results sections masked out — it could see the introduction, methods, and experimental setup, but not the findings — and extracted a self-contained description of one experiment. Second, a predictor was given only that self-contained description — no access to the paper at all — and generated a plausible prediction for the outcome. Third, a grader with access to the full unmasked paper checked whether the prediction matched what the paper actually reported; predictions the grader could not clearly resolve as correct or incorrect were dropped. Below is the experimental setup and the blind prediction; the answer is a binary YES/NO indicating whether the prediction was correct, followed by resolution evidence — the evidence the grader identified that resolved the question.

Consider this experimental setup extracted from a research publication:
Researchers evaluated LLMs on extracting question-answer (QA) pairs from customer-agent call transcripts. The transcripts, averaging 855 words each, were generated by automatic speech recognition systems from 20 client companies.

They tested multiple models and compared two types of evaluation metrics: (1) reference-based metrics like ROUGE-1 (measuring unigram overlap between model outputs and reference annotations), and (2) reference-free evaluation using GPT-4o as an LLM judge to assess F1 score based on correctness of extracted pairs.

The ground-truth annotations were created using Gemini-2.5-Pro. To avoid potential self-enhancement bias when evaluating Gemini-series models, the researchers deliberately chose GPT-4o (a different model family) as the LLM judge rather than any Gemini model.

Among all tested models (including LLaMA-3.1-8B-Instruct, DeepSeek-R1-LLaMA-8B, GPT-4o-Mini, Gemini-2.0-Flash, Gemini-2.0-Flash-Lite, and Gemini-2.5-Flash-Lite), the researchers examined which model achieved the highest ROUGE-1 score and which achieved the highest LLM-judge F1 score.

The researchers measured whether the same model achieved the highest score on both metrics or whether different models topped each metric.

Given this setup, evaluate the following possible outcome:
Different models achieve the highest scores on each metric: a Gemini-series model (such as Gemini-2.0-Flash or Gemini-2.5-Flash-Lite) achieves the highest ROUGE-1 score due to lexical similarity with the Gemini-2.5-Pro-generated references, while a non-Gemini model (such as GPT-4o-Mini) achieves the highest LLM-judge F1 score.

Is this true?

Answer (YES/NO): YES